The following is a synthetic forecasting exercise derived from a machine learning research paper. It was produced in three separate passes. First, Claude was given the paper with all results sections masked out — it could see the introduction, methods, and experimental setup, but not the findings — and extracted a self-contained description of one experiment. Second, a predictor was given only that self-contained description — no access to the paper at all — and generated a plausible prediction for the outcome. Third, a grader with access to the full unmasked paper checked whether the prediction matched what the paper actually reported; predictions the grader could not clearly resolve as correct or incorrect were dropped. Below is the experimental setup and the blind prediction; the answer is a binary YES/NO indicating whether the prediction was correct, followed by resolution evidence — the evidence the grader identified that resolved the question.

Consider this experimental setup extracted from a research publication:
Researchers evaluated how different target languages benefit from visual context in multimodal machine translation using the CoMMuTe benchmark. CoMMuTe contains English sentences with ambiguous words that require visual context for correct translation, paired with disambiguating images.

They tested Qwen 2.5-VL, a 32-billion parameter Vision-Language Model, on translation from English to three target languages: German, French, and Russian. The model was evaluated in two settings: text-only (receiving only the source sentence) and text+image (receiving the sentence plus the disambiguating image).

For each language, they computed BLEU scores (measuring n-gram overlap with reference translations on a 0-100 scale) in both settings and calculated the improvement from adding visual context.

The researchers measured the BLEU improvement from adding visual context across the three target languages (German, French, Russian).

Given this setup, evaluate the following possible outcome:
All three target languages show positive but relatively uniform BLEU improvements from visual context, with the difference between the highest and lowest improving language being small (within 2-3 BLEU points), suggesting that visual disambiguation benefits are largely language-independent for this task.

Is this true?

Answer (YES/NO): NO